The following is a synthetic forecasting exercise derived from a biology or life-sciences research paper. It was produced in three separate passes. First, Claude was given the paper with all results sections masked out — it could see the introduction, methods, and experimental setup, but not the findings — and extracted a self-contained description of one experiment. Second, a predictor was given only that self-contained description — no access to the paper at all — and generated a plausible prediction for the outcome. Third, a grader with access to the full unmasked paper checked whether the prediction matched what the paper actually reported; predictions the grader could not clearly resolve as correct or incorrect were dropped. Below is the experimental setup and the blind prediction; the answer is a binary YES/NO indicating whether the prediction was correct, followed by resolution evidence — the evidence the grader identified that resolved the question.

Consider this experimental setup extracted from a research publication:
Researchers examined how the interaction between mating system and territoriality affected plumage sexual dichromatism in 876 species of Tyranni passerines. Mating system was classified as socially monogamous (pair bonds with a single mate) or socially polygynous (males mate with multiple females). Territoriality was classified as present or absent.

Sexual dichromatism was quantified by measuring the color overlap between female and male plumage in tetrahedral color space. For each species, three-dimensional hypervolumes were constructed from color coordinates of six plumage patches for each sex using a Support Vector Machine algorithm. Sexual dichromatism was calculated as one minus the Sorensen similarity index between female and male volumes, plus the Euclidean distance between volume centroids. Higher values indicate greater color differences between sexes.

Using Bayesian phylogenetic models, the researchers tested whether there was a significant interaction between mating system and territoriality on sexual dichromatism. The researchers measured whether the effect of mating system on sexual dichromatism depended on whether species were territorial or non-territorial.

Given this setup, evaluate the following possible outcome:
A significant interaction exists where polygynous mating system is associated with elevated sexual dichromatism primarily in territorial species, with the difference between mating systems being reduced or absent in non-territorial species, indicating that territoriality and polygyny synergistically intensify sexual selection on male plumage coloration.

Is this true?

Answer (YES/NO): NO